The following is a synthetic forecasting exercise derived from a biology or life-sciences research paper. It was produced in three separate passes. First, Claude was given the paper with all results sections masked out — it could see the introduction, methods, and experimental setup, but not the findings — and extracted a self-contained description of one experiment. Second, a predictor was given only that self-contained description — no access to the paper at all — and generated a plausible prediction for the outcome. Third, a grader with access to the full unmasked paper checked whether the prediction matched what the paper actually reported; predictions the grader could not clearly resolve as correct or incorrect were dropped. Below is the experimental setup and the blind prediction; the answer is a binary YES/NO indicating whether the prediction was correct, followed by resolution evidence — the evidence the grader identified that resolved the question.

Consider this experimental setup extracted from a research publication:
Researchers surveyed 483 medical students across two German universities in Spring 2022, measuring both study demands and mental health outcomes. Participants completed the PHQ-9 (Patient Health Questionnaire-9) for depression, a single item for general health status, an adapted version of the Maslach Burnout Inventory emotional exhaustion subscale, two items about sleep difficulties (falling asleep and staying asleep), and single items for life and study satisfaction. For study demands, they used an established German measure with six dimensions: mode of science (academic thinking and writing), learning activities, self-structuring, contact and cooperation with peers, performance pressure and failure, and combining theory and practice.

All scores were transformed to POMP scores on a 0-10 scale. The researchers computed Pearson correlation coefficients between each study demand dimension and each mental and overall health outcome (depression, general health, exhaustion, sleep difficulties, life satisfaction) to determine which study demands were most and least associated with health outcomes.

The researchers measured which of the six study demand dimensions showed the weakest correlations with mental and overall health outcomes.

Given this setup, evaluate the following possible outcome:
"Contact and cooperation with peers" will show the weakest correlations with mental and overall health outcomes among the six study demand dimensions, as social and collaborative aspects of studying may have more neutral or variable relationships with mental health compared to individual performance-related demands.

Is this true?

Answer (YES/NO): NO